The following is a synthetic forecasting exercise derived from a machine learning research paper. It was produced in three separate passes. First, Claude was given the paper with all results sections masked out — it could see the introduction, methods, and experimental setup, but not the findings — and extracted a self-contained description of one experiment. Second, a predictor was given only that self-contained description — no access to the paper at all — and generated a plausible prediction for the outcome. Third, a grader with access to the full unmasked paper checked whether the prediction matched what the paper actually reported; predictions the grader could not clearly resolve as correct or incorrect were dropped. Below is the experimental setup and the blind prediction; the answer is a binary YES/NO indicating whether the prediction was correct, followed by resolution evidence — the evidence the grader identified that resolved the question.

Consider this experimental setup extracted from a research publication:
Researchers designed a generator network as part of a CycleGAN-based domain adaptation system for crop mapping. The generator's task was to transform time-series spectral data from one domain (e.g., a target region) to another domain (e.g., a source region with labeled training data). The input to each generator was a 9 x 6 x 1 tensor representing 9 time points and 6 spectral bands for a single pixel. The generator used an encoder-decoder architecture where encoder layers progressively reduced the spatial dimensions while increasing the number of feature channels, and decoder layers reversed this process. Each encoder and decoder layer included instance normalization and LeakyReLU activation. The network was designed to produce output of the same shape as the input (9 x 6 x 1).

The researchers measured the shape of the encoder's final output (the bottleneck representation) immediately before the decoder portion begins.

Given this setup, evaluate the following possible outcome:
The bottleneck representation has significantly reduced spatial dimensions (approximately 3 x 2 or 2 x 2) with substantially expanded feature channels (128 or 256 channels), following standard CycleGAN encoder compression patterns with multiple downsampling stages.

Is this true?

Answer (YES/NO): NO